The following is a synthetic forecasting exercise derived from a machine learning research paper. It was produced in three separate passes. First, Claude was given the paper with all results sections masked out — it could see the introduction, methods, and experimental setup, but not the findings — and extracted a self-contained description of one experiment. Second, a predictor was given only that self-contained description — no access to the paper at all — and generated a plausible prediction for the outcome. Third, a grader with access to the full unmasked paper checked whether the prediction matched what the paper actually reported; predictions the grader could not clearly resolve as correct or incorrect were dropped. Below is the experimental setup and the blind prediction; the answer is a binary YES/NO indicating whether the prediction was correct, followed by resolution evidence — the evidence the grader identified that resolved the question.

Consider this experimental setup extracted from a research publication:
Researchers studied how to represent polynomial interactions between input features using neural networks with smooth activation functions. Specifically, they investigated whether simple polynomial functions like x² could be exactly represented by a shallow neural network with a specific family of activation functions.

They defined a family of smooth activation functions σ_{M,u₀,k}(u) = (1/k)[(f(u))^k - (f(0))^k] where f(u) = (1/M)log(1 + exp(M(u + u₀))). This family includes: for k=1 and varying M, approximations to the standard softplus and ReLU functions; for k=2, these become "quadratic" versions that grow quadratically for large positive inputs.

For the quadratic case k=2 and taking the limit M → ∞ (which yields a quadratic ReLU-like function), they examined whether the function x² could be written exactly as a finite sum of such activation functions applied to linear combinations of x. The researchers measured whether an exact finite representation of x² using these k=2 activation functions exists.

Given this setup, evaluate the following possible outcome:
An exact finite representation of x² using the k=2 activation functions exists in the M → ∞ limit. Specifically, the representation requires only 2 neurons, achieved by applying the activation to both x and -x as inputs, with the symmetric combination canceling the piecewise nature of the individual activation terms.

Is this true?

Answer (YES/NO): YES